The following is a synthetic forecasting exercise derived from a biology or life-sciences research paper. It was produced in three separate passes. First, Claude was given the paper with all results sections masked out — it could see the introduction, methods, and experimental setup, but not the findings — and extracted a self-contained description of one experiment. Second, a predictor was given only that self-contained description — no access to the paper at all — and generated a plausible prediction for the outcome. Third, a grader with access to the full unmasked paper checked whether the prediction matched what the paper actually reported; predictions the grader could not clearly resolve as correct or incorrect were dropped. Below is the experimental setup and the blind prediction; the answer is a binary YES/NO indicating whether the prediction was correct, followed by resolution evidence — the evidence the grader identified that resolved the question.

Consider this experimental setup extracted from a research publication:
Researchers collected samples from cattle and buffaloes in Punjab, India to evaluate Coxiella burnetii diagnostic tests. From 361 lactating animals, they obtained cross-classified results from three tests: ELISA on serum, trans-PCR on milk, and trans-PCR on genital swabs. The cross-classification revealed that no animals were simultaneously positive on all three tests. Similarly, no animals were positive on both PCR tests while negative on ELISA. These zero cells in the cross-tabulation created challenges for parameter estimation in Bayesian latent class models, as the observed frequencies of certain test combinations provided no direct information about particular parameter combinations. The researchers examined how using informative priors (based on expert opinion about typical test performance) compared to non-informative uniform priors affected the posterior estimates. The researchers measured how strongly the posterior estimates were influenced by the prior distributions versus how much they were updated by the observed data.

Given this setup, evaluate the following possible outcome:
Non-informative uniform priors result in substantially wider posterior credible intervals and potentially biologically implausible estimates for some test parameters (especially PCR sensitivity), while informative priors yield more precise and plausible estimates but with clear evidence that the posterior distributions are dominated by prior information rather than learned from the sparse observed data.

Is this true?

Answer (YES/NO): NO